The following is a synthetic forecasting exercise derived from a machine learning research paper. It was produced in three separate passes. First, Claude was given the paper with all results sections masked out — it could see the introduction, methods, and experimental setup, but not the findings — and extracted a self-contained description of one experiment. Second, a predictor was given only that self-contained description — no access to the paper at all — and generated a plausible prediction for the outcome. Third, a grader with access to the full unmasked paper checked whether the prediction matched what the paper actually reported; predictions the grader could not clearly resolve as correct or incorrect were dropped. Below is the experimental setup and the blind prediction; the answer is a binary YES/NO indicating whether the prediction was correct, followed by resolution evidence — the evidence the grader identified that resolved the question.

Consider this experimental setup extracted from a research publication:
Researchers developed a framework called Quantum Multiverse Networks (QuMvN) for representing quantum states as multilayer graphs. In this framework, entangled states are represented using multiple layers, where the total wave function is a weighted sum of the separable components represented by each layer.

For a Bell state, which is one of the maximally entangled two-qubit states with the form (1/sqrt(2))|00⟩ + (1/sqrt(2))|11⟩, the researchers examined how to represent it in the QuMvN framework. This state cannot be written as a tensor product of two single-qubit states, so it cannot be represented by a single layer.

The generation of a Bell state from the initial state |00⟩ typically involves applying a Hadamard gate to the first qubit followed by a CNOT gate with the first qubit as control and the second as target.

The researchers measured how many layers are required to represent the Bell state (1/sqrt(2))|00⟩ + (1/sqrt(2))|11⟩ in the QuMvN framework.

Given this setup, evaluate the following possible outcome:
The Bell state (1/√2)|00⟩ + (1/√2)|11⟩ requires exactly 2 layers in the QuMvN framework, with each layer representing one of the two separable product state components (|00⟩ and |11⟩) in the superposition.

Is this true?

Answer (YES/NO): YES